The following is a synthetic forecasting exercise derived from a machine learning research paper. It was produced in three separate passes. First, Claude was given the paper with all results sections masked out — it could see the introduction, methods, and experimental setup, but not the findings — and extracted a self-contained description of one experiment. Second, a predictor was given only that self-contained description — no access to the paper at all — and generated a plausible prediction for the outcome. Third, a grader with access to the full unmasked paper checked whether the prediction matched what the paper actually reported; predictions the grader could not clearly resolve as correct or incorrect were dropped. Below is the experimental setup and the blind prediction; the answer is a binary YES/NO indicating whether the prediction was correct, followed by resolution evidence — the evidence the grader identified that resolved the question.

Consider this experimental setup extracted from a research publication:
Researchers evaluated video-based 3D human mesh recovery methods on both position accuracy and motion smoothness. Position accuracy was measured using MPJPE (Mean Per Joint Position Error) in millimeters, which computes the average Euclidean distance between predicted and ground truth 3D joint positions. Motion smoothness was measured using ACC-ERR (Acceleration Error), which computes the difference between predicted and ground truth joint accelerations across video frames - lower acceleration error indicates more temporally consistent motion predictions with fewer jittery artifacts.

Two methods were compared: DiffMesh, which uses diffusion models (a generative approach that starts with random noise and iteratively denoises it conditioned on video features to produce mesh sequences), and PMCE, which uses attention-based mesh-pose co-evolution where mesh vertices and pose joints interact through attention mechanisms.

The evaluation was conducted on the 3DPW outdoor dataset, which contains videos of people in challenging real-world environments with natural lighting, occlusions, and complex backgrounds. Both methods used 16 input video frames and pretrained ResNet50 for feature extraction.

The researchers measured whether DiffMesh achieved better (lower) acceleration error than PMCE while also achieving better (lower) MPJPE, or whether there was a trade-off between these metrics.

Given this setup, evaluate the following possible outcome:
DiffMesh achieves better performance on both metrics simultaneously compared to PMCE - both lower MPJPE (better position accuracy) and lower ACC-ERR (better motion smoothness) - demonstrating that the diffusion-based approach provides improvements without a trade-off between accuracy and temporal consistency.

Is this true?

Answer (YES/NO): NO